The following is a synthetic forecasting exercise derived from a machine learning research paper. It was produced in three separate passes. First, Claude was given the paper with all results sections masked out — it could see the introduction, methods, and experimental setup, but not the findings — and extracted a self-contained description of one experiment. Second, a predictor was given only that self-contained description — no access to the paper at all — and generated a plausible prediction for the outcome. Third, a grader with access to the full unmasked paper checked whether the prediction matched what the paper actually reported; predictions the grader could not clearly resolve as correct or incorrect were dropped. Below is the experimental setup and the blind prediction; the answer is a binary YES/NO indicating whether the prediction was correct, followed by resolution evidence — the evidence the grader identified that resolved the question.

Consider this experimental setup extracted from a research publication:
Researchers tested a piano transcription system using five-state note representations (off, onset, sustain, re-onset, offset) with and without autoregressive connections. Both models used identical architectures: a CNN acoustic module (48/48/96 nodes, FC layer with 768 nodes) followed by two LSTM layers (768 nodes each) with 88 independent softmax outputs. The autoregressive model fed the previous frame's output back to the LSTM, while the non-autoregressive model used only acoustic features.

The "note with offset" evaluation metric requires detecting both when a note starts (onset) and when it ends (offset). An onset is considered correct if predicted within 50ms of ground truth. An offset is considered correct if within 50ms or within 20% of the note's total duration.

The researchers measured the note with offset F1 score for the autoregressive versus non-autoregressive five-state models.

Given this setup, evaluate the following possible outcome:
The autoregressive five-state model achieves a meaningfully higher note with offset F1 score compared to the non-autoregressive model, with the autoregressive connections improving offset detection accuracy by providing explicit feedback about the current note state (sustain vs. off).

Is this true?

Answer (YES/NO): YES